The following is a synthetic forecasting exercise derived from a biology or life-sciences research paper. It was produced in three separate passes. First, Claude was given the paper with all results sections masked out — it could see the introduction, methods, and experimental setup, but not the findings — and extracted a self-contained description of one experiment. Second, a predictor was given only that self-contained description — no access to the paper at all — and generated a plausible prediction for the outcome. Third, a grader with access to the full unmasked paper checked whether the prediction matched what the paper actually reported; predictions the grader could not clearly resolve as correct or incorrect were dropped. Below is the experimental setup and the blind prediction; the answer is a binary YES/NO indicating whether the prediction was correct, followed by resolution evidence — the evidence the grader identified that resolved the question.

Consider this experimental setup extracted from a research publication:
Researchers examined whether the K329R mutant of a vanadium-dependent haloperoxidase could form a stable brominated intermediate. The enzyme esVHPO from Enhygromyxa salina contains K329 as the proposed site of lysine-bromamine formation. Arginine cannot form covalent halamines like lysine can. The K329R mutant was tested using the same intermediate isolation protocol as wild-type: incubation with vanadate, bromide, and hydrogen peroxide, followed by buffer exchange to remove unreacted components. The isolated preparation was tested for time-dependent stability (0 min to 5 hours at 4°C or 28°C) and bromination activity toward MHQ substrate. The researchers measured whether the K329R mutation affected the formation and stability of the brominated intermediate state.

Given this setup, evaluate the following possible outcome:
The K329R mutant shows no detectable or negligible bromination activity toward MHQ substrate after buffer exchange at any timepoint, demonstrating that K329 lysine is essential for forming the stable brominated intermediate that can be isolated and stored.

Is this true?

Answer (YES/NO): NO